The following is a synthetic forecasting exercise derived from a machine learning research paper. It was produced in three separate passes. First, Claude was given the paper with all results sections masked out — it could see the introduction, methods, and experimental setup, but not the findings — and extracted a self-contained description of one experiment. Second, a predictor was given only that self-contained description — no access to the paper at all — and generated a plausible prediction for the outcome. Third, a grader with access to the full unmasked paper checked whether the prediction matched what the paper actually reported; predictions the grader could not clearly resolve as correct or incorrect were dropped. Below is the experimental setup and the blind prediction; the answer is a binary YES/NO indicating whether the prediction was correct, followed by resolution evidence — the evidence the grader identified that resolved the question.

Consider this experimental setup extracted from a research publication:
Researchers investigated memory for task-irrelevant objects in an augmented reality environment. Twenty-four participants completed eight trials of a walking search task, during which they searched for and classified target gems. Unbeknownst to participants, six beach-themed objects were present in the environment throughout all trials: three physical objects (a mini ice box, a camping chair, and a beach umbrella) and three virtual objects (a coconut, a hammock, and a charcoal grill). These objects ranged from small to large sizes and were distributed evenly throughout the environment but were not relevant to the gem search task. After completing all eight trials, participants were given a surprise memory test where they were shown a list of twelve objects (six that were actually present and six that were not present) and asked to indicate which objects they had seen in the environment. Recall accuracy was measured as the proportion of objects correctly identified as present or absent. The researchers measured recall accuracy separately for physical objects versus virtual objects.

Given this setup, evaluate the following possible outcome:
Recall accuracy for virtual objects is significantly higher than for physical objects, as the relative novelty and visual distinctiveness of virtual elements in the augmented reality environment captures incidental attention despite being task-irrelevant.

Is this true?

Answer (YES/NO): NO